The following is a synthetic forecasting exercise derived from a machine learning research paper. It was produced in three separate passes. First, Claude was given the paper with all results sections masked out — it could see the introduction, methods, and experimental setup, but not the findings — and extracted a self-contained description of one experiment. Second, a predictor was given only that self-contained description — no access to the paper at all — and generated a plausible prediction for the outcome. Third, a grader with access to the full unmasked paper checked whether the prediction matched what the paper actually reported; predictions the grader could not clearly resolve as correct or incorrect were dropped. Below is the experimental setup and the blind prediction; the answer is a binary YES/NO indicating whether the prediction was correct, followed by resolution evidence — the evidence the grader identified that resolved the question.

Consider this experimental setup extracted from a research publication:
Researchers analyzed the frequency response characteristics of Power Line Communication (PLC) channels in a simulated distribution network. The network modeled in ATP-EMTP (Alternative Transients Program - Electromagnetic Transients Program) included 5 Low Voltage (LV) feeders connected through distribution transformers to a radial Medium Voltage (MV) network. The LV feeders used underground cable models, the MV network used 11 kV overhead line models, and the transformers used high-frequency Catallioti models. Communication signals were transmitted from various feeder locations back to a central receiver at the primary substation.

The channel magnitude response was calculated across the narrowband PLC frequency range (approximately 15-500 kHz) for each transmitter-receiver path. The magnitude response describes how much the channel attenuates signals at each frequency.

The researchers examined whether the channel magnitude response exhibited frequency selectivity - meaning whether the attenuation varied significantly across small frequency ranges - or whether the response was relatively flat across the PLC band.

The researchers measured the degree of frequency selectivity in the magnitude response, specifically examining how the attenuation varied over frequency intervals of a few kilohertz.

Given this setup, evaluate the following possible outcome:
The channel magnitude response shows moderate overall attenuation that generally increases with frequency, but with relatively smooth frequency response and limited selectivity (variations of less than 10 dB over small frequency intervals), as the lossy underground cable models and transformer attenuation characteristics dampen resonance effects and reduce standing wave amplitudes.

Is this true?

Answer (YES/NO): NO